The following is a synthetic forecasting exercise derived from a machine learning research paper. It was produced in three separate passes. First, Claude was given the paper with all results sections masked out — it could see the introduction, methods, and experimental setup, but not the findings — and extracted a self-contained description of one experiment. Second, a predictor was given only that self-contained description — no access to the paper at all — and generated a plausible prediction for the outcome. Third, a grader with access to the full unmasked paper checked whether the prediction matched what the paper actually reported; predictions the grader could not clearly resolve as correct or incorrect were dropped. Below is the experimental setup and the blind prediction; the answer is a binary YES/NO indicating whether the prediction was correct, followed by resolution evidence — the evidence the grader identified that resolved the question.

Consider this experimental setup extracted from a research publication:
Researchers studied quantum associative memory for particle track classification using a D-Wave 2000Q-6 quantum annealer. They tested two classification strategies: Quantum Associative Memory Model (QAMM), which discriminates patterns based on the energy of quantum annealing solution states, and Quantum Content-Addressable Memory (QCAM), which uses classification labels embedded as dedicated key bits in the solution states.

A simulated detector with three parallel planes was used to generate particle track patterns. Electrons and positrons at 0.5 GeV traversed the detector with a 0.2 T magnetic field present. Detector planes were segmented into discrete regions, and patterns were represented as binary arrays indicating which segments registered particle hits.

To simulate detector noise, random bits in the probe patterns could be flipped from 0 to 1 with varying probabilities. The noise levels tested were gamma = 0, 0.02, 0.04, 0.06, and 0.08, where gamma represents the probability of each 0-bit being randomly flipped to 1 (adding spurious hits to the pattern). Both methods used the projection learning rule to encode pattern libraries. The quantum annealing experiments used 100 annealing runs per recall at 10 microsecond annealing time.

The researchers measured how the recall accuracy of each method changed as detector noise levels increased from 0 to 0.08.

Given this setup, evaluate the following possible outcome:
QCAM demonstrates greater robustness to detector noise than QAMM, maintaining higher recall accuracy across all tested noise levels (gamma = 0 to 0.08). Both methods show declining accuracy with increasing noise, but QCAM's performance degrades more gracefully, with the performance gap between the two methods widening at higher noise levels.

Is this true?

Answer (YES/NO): YES